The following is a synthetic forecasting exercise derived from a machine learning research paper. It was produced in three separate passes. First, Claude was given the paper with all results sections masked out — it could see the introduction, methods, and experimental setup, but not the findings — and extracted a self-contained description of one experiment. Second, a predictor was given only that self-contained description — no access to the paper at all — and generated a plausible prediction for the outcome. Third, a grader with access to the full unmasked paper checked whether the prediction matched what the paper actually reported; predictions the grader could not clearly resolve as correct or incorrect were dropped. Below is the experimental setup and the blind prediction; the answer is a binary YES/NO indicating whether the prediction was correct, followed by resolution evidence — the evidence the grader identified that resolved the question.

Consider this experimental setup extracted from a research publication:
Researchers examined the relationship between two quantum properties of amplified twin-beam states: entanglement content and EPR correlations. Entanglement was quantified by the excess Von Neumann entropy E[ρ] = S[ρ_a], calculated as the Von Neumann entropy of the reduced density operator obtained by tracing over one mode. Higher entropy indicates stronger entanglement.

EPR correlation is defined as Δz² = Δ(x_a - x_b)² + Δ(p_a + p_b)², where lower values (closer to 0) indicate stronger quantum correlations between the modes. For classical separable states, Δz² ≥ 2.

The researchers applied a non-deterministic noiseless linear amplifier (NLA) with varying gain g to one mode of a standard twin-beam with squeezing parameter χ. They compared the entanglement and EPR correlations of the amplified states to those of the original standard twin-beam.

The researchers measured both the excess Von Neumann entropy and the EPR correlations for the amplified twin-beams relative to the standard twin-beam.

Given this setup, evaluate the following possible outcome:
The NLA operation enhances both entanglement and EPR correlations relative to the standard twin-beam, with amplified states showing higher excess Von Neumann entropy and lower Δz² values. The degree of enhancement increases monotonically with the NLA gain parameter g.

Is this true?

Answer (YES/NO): NO